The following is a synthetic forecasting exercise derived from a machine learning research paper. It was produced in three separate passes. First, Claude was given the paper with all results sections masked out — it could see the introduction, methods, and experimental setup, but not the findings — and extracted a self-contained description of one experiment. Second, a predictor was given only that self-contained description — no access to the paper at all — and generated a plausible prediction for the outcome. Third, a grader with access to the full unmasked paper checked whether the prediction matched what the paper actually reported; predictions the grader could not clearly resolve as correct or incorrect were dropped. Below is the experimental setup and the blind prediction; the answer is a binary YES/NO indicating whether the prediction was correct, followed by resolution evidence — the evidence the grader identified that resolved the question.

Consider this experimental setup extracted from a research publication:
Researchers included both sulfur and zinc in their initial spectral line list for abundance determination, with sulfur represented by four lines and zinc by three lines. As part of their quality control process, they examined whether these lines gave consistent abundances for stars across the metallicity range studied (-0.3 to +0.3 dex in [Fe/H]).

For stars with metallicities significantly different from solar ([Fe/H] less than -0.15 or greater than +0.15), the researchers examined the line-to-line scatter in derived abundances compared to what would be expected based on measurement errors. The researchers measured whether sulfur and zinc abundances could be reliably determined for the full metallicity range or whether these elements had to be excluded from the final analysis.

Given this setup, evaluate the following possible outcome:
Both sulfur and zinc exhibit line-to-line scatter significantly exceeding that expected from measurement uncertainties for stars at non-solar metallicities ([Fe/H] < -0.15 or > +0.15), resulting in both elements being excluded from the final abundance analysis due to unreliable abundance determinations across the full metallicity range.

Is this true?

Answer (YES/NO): YES